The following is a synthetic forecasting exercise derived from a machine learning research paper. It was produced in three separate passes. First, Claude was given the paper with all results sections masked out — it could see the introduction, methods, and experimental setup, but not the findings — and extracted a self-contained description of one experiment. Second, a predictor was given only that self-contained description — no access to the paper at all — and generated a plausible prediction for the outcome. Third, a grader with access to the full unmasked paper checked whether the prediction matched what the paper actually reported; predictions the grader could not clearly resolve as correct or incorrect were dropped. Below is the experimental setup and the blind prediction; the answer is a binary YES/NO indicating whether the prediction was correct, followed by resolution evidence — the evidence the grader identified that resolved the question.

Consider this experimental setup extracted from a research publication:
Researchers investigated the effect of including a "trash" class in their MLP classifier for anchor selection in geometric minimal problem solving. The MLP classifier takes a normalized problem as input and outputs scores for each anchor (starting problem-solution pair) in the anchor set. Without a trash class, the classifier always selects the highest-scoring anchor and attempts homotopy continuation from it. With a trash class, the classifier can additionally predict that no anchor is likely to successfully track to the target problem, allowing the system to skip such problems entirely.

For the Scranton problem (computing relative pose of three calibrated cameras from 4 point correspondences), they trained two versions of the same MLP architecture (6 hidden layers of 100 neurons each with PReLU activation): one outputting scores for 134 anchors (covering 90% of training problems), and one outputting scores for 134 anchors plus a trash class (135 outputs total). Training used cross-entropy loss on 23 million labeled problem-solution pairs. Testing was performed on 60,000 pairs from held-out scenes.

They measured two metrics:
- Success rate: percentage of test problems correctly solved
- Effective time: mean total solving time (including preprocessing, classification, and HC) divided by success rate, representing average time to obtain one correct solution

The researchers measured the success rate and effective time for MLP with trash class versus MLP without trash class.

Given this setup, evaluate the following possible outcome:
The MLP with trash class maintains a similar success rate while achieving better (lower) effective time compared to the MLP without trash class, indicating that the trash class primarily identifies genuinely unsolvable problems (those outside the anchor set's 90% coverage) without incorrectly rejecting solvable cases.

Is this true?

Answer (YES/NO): NO